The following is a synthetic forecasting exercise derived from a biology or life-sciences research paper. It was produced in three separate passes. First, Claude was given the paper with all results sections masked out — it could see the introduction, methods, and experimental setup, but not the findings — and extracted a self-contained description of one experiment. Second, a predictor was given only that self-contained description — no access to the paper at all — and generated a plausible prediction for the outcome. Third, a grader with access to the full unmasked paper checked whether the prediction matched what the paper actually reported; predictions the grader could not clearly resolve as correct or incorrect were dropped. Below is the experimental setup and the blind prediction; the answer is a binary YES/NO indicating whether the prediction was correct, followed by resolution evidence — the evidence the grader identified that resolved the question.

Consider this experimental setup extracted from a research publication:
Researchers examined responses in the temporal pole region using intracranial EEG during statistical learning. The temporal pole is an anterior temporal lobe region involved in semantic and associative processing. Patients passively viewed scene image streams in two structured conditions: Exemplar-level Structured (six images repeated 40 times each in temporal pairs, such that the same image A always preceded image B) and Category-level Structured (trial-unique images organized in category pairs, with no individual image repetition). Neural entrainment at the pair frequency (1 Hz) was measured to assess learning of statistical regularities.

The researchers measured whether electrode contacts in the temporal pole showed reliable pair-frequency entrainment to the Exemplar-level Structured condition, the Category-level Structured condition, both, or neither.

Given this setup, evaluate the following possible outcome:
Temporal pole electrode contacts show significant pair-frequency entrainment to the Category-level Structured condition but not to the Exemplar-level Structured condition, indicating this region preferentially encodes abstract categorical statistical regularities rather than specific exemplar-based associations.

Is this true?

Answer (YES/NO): NO